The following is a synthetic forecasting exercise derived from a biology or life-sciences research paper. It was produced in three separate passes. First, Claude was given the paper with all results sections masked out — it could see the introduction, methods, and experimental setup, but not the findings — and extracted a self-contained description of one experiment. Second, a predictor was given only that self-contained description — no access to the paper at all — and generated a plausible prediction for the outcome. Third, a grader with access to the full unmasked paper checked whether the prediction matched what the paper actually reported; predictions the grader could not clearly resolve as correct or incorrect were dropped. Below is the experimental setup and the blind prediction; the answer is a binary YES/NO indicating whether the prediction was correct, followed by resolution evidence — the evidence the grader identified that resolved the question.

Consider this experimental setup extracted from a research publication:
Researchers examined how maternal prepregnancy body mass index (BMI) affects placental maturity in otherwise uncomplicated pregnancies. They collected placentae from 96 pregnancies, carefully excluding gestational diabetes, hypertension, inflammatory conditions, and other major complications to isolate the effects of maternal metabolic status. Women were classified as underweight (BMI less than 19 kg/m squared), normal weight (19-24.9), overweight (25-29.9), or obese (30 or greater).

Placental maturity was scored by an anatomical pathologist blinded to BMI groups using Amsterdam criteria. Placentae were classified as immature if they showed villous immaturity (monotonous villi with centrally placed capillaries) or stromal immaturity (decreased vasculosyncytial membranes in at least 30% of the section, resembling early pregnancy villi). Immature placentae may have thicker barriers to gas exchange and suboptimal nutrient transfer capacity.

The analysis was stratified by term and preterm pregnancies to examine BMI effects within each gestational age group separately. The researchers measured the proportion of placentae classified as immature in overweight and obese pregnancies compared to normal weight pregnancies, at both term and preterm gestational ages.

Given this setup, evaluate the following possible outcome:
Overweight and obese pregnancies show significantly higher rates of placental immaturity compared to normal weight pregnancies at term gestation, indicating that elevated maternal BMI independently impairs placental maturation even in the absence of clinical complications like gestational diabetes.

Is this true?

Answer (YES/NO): NO